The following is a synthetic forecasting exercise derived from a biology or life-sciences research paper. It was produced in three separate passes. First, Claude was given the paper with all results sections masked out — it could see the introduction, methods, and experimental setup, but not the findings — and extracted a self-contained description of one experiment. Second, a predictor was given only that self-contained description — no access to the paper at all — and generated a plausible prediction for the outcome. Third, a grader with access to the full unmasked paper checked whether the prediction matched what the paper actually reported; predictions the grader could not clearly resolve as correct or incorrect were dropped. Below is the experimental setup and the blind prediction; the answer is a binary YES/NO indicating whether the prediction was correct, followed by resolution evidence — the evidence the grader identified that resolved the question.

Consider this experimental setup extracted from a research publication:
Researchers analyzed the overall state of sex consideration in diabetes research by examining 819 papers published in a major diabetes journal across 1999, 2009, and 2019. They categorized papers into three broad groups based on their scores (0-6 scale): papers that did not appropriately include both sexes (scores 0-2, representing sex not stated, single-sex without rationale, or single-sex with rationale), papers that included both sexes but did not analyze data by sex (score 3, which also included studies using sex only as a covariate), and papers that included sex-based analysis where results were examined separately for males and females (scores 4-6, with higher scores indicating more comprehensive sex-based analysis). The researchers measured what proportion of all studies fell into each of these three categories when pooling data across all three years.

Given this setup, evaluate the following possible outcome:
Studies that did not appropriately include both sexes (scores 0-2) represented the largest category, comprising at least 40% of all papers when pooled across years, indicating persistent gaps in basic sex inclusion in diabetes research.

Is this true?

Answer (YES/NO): YES